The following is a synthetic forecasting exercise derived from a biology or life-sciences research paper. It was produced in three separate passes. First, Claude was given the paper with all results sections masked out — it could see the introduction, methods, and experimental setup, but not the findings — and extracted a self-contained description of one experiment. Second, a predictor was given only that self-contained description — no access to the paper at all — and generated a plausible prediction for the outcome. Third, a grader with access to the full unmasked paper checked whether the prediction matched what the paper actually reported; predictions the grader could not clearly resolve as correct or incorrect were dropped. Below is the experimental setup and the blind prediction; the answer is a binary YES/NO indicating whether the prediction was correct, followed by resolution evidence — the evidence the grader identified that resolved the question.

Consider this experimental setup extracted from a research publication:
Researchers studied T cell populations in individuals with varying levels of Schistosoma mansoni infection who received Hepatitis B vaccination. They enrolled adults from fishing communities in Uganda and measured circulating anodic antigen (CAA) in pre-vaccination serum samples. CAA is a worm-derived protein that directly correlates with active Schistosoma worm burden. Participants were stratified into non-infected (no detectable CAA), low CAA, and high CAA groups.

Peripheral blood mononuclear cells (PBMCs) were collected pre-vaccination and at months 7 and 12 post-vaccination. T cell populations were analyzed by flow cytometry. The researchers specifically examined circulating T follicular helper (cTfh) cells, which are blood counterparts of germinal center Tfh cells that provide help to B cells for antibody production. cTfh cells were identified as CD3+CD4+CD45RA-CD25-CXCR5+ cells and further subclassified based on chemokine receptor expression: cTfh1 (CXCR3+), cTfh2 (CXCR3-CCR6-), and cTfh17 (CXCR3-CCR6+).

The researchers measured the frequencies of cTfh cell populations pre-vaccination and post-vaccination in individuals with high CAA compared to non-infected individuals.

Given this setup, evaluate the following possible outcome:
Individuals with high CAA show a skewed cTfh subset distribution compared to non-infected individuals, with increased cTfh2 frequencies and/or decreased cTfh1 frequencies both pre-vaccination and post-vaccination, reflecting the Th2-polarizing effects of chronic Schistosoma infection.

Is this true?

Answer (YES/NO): NO